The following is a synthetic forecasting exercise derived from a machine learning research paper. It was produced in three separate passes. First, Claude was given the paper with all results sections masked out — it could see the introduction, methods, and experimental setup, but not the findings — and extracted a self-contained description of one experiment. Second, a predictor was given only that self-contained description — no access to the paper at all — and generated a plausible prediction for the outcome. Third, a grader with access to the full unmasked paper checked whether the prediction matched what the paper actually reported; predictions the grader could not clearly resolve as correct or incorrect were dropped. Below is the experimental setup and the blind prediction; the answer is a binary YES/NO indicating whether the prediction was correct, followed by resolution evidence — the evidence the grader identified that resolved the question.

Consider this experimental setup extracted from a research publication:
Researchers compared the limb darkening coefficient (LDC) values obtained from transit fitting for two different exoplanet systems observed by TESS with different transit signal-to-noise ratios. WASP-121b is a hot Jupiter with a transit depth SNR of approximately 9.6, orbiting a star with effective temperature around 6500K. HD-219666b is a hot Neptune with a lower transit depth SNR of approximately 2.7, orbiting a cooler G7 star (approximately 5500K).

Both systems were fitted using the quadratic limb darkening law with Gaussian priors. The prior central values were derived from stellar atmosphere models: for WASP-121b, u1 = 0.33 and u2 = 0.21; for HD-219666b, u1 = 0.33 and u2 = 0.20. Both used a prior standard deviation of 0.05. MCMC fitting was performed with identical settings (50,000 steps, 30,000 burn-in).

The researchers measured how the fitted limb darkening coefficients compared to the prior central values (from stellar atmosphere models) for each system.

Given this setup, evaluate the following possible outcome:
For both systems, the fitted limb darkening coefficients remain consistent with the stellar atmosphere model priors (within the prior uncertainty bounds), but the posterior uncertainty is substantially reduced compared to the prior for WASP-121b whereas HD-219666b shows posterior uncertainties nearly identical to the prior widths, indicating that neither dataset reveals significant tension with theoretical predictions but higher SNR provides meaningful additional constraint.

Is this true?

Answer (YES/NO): NO